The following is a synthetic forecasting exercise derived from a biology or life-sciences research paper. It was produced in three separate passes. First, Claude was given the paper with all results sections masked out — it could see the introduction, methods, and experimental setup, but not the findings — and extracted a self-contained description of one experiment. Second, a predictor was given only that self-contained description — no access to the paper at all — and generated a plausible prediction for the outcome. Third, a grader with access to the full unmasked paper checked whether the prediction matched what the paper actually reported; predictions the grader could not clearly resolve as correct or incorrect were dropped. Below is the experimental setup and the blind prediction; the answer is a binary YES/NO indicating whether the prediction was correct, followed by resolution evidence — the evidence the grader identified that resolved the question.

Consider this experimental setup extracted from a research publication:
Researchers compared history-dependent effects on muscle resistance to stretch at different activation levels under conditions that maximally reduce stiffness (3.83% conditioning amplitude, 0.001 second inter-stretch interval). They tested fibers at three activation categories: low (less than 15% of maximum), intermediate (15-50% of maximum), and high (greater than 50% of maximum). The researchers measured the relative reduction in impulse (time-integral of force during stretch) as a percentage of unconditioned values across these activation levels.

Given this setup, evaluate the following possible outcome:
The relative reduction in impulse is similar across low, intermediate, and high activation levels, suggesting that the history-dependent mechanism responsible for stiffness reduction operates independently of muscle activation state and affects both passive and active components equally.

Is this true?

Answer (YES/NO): NO